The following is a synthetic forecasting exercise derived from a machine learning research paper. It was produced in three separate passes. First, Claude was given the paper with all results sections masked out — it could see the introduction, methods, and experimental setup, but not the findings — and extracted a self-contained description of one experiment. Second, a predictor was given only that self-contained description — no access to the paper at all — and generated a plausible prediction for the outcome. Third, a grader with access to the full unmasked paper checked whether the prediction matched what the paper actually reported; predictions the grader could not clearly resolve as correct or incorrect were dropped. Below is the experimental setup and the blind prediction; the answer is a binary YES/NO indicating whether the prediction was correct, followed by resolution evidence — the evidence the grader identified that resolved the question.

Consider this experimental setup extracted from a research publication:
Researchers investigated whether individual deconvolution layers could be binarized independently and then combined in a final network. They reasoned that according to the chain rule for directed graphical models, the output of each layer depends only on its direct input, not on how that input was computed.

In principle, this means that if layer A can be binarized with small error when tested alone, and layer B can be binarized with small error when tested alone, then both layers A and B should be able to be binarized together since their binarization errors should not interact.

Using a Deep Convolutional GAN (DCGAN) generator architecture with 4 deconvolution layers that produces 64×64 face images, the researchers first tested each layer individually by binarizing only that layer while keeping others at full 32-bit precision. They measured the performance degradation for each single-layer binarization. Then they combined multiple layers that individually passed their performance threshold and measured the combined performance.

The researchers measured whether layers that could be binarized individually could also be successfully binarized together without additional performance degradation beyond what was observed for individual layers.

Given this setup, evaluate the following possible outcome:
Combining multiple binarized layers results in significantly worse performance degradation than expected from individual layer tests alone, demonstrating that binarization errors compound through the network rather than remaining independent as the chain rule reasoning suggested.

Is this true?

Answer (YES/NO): NO